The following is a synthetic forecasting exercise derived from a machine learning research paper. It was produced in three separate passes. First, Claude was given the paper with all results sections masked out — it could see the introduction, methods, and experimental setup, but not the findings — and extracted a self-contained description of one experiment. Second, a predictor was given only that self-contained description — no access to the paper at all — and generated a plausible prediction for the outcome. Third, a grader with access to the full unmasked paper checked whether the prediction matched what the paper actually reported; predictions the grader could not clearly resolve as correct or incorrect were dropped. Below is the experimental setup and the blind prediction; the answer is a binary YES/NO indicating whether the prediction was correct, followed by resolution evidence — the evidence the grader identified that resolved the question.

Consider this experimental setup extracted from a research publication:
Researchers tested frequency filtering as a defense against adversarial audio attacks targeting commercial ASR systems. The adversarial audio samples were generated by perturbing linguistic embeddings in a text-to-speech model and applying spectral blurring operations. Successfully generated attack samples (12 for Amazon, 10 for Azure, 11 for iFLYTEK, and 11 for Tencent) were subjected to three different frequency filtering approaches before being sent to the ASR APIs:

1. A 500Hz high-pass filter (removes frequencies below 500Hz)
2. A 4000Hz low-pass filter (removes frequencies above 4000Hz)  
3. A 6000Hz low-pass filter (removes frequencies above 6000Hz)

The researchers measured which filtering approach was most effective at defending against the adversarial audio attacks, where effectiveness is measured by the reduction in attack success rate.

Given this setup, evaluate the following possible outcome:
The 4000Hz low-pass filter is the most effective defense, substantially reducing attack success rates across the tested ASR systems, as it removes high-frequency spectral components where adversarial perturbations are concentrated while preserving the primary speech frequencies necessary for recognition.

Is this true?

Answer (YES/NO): NO